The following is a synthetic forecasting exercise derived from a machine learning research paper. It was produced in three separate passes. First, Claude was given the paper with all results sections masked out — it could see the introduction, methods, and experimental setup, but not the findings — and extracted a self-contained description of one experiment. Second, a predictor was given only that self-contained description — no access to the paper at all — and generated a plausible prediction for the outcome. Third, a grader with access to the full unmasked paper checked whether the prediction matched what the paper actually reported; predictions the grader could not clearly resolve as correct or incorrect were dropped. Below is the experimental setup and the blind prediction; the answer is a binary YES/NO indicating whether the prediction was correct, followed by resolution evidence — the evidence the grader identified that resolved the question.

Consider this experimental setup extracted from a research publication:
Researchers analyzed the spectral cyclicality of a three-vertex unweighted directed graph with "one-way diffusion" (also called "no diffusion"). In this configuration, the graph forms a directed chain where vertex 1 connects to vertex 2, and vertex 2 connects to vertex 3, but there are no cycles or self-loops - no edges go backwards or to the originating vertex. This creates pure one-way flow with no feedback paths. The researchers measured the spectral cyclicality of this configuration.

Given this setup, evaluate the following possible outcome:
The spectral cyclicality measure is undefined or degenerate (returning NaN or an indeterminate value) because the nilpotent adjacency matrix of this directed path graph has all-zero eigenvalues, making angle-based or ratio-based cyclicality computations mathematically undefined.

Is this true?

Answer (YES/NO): NO